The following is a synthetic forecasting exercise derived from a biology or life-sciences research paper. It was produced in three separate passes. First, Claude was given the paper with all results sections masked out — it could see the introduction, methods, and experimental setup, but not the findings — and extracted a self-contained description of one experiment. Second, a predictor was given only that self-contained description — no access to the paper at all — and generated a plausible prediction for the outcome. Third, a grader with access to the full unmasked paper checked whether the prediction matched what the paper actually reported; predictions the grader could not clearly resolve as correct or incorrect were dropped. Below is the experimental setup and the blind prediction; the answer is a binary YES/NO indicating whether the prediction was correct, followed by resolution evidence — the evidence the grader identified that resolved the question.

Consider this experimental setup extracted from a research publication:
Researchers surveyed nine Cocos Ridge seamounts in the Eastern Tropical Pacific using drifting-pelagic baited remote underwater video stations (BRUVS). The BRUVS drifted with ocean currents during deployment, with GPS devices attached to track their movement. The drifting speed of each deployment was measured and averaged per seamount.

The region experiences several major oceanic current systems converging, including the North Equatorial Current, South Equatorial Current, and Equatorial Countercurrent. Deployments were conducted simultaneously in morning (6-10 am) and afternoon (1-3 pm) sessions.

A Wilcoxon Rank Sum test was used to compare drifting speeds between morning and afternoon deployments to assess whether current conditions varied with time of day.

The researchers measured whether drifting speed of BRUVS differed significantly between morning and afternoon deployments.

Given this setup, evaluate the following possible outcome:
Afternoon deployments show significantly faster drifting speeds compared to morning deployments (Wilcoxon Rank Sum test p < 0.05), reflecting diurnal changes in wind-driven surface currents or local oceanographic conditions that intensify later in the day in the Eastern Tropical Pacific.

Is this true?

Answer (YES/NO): NO